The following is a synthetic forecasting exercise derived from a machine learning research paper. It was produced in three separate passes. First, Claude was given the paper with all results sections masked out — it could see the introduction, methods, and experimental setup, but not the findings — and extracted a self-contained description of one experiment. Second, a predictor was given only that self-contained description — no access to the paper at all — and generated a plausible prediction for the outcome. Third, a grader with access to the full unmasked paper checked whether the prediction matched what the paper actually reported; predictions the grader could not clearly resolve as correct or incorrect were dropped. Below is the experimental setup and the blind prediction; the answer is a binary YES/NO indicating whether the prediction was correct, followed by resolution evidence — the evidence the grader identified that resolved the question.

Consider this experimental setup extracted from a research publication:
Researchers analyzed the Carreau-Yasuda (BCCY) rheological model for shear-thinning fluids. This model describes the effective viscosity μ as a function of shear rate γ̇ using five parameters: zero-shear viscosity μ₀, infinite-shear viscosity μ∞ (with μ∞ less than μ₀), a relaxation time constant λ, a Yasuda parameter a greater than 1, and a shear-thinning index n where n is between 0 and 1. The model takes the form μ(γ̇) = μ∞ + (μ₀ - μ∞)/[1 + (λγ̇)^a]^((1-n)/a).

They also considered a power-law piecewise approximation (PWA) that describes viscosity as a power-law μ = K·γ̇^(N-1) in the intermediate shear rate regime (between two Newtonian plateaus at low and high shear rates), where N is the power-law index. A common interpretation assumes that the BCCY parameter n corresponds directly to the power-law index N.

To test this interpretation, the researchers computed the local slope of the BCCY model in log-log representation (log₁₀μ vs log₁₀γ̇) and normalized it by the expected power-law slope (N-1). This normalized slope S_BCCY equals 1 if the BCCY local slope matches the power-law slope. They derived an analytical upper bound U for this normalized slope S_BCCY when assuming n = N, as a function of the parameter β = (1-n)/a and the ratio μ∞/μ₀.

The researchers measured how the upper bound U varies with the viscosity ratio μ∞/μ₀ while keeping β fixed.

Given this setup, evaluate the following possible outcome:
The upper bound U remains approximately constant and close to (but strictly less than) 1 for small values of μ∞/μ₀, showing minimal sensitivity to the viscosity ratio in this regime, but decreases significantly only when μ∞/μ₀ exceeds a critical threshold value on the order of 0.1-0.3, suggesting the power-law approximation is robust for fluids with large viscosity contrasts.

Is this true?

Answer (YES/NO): NO